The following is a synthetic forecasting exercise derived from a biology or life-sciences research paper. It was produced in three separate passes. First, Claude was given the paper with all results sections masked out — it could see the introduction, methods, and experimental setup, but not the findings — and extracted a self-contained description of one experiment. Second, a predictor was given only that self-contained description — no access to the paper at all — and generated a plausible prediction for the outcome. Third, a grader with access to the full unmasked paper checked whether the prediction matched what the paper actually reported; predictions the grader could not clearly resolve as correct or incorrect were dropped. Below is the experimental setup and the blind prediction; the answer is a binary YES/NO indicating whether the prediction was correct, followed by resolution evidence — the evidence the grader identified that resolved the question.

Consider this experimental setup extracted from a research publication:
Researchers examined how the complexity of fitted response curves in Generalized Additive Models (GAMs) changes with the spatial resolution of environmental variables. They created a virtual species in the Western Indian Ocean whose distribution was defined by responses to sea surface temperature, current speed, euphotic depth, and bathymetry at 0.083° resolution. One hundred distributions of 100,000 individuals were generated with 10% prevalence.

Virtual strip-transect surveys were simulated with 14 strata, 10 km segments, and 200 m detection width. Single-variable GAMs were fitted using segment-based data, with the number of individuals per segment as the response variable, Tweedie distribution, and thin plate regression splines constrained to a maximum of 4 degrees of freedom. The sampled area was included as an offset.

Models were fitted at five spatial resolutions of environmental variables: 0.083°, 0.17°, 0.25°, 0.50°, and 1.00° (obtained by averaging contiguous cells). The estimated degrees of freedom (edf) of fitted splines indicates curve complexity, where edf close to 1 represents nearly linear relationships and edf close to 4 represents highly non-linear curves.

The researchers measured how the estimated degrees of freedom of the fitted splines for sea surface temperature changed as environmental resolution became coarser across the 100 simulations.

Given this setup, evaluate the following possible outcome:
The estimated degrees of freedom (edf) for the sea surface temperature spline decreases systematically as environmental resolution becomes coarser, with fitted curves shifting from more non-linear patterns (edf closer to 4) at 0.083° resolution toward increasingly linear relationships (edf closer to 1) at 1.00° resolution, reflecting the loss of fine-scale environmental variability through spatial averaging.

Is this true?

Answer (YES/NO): NO